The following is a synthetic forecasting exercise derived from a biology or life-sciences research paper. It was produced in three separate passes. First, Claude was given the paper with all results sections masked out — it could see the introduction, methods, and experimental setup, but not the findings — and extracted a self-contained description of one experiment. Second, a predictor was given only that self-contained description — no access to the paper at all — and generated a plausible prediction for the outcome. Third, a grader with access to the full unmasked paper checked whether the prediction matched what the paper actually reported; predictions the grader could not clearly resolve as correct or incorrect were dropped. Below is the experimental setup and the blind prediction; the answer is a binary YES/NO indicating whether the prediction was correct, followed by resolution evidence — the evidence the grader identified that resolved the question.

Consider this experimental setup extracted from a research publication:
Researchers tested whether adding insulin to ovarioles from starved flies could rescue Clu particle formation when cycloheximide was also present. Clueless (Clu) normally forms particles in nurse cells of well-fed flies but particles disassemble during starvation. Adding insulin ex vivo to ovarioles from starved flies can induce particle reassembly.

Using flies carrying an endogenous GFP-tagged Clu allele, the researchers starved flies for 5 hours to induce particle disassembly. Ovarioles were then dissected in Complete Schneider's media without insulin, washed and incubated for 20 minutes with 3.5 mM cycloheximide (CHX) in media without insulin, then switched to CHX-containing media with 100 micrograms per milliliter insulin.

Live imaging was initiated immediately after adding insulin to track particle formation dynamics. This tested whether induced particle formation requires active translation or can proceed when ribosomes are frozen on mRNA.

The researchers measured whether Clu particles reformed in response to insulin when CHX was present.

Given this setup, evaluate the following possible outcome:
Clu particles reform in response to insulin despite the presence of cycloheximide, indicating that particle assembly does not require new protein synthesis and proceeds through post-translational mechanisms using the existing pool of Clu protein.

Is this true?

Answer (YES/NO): NO